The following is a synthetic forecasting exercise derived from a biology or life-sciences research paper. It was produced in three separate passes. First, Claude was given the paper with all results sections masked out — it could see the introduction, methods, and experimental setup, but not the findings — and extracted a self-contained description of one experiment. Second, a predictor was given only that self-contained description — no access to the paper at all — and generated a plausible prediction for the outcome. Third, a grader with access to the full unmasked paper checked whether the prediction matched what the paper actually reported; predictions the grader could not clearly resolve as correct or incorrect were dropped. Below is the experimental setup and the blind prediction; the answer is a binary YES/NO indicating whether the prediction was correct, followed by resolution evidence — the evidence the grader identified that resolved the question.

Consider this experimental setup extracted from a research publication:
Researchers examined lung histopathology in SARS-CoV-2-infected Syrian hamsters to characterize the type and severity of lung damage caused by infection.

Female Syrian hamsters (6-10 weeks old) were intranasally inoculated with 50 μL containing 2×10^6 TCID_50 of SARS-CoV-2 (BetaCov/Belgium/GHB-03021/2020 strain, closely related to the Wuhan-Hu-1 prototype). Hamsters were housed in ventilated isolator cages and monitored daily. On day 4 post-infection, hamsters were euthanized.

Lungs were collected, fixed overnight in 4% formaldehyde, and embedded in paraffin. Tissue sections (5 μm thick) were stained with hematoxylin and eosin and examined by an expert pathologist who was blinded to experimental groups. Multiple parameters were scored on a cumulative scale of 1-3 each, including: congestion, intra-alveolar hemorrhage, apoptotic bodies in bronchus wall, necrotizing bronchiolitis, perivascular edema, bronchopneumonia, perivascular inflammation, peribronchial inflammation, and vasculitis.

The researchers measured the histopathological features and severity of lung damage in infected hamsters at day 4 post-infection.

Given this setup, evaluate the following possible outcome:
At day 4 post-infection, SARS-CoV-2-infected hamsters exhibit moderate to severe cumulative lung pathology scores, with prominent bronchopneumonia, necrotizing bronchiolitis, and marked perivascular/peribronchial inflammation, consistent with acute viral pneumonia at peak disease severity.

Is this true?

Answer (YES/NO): NO